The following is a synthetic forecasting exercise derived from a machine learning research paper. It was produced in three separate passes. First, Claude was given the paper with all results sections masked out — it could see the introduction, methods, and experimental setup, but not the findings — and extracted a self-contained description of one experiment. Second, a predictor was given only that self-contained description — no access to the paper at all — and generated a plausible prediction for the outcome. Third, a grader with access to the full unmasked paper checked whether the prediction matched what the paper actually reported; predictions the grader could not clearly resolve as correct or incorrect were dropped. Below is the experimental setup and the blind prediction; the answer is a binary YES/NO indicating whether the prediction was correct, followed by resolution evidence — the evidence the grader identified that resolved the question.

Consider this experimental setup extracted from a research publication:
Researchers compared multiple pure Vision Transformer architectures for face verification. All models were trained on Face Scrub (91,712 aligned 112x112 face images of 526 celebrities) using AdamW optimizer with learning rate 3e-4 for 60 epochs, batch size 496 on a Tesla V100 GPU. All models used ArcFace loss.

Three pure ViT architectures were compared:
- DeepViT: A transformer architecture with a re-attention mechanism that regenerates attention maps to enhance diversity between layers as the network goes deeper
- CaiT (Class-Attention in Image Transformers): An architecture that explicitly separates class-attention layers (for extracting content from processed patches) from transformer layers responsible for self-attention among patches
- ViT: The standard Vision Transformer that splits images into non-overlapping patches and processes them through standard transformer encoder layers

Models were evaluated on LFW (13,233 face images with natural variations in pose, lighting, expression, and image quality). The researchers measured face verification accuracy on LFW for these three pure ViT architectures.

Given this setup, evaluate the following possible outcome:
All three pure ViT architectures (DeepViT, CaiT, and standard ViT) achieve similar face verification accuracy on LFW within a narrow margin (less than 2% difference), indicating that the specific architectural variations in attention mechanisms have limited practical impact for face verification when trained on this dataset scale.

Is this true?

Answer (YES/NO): NO